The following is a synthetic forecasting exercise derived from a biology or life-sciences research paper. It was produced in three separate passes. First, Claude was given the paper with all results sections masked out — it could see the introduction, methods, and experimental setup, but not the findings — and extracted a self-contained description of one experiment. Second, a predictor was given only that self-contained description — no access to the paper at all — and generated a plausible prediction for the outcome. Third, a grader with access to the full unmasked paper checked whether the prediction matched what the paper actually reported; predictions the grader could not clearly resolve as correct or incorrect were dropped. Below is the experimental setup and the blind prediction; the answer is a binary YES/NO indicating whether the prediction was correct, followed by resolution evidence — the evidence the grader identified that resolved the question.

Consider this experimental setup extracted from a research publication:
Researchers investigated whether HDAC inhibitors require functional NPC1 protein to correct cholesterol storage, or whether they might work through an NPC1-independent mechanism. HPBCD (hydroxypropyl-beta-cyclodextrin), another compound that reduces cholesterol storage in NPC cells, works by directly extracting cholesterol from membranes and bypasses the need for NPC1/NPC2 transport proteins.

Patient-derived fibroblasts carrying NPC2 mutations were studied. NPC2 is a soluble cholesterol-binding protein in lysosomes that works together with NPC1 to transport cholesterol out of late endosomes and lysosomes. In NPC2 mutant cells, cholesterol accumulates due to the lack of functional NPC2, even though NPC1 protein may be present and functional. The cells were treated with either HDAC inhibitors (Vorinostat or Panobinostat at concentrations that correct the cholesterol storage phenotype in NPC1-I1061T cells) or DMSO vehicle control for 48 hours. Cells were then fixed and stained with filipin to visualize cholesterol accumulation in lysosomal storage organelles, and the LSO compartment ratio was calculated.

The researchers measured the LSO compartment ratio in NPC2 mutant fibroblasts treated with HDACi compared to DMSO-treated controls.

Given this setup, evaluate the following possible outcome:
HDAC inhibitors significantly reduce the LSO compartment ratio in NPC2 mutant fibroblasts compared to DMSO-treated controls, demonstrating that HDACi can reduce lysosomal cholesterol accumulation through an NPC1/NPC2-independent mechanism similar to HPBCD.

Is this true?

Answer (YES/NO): NO